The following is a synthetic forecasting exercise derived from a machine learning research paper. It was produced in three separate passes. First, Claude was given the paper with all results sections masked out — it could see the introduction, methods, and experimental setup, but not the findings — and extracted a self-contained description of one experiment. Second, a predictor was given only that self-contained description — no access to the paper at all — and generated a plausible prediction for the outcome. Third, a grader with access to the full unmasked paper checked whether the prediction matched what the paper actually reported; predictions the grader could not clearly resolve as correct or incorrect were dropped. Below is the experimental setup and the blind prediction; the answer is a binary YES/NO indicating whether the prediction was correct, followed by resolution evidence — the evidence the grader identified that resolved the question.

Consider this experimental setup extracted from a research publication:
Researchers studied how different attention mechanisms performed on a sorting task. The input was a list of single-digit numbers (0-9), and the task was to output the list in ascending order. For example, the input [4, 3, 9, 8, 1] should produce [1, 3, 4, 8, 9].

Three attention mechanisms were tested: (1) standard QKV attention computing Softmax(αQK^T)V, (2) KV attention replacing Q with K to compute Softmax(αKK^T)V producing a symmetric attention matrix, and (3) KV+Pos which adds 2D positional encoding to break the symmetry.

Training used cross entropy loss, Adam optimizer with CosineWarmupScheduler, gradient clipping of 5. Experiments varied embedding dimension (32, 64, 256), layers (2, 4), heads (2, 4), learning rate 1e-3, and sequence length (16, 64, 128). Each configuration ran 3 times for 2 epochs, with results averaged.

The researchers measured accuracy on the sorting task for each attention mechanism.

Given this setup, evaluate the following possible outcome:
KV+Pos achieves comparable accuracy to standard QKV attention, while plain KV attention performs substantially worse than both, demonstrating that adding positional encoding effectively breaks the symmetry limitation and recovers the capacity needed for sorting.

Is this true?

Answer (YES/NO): NO